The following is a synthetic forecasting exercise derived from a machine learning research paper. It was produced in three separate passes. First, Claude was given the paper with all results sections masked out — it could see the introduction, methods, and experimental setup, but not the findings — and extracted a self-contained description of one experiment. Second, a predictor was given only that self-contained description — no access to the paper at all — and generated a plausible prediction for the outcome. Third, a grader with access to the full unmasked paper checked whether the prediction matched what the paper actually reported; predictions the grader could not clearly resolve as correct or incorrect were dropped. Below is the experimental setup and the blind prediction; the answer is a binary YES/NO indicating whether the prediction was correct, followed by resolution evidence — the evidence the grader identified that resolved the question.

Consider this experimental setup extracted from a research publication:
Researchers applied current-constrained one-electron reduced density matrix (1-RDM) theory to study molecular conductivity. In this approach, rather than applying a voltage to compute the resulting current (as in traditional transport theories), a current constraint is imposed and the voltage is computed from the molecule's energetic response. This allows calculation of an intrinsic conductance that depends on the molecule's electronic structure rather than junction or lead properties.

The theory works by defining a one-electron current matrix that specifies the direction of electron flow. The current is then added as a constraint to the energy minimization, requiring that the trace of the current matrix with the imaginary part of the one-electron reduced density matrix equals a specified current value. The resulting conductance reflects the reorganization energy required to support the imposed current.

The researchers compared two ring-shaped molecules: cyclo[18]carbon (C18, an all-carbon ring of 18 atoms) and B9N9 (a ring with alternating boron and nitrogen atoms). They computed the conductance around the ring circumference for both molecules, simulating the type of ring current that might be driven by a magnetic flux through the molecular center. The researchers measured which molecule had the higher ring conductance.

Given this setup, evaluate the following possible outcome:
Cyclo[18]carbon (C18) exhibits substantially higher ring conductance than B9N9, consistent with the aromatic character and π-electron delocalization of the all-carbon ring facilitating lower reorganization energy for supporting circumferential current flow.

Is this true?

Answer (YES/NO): NO